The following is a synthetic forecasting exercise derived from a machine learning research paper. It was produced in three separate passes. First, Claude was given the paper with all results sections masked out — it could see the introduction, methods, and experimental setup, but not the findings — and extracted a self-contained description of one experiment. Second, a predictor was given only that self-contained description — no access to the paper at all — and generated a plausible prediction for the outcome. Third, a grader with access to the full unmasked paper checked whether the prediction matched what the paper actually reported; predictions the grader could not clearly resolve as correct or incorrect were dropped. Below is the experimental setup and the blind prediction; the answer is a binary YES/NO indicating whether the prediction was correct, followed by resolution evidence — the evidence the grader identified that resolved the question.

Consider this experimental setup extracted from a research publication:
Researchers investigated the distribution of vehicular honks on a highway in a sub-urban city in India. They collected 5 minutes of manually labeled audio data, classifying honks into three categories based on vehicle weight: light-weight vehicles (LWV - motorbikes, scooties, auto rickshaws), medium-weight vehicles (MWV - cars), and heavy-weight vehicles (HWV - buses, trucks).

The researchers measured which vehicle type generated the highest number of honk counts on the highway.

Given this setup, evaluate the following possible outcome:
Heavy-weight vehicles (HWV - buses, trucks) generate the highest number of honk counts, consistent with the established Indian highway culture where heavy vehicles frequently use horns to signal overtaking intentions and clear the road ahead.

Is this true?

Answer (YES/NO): YES